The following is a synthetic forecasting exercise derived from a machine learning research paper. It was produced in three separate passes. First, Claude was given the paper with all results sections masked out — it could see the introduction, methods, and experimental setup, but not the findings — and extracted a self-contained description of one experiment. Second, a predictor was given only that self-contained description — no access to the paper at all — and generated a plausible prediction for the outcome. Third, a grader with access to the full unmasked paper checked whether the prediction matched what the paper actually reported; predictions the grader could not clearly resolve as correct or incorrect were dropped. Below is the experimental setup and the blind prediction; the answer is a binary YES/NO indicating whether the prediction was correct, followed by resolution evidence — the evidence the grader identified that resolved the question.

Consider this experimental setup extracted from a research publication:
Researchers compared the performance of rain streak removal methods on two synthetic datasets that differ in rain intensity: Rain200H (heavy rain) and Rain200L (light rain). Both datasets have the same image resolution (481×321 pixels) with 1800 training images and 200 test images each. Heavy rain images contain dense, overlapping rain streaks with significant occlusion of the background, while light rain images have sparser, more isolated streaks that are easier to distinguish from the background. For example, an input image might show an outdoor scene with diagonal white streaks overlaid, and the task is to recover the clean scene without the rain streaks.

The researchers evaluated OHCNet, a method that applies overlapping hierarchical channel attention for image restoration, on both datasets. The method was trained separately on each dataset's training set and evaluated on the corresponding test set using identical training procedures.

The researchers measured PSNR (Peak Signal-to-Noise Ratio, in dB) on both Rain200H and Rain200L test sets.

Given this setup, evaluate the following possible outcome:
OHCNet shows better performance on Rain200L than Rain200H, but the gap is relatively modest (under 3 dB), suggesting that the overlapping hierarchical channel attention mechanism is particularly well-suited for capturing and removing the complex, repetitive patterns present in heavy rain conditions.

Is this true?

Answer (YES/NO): NO